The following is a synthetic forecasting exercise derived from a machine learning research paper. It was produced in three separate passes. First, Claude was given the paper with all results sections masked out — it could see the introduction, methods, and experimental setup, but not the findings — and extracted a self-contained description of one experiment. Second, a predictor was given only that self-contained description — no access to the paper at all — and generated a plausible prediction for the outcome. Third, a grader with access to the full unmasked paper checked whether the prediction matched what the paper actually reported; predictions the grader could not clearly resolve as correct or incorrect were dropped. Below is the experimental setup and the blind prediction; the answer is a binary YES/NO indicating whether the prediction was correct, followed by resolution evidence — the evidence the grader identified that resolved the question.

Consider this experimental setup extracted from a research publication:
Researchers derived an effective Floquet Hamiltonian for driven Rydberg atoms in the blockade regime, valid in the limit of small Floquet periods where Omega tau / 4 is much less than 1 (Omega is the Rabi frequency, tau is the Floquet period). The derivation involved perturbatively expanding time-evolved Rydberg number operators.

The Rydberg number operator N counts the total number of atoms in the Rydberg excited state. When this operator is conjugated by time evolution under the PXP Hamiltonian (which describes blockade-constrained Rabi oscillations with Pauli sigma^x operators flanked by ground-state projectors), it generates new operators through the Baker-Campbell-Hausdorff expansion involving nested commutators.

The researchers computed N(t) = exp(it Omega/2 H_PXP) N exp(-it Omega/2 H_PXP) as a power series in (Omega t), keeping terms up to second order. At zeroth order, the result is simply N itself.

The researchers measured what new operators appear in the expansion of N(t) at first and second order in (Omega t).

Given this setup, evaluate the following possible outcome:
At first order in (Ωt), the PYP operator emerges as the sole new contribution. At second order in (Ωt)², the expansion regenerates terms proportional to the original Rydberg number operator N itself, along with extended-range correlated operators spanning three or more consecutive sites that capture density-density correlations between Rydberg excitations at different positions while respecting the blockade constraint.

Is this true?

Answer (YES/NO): NO